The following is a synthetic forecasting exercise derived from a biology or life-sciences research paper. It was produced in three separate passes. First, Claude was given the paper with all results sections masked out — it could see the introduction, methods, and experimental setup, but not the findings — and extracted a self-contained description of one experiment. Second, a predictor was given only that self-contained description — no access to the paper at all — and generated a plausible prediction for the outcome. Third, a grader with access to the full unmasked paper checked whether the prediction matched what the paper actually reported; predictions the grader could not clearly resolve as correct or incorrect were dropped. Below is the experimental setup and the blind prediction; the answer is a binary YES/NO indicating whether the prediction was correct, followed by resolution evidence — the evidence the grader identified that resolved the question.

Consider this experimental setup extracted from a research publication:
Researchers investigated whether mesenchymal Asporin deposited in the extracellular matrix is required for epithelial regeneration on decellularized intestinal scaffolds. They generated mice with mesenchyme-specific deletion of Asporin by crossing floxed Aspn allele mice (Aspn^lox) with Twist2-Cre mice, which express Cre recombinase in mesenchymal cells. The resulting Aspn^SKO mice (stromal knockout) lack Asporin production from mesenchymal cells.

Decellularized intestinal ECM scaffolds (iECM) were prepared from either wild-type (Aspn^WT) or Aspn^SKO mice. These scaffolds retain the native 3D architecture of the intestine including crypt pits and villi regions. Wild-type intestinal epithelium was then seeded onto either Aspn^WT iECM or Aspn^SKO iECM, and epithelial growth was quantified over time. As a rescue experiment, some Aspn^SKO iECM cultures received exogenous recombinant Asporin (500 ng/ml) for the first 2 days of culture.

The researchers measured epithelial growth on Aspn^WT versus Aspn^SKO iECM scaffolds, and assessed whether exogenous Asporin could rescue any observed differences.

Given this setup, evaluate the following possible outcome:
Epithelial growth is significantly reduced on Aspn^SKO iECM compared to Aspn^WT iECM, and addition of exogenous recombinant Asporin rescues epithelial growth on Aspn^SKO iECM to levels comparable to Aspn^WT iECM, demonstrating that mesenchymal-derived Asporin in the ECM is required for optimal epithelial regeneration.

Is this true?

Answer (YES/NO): YES